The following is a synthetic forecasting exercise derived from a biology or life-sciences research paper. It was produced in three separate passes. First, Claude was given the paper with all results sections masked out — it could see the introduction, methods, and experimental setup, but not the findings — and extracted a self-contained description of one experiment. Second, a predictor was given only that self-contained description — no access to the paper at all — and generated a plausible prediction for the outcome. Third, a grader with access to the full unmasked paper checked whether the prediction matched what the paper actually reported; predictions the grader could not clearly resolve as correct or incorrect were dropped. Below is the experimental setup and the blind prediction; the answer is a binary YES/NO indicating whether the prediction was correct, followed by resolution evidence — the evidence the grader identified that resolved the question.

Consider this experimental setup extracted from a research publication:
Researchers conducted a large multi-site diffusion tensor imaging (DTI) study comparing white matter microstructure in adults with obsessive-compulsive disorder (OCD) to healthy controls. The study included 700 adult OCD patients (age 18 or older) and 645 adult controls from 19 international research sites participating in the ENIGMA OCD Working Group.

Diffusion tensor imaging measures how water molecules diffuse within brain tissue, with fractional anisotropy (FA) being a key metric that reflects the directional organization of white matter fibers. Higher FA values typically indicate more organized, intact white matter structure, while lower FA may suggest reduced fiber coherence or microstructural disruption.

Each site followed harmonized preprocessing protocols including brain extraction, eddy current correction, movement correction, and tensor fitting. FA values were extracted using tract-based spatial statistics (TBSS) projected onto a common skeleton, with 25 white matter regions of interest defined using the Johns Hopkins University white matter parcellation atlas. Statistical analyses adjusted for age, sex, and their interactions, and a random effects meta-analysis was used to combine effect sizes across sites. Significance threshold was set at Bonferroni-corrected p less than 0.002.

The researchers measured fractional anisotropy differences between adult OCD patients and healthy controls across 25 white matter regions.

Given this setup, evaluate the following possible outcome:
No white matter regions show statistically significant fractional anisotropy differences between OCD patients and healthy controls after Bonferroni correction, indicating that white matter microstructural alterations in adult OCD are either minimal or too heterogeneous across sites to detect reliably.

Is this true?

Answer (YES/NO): NO